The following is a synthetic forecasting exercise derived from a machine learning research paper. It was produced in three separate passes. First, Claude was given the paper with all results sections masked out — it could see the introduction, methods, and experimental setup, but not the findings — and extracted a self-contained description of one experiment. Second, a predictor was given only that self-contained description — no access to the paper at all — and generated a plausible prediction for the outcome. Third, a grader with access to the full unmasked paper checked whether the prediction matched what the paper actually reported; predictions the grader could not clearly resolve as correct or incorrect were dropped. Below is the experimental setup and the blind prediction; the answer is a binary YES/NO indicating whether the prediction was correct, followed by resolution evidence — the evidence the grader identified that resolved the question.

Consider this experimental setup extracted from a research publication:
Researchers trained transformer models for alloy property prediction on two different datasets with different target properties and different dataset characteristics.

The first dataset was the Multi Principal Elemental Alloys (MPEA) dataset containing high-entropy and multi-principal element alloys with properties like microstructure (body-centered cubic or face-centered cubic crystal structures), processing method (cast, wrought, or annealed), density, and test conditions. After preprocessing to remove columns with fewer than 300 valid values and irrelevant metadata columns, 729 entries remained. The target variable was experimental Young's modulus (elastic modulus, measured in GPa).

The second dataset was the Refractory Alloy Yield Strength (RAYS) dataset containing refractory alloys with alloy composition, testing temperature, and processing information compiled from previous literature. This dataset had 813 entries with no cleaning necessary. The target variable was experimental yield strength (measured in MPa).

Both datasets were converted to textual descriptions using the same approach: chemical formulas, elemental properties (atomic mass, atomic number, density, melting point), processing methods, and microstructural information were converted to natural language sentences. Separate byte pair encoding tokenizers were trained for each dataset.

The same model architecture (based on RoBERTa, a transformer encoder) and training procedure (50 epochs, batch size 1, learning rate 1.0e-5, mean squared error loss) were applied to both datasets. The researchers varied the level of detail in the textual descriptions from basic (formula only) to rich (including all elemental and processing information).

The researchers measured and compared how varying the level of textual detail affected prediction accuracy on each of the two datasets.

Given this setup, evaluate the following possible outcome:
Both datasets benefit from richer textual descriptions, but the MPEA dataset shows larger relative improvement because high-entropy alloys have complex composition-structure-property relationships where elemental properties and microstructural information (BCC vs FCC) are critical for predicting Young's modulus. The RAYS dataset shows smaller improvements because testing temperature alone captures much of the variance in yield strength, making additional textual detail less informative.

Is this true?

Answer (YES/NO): YES